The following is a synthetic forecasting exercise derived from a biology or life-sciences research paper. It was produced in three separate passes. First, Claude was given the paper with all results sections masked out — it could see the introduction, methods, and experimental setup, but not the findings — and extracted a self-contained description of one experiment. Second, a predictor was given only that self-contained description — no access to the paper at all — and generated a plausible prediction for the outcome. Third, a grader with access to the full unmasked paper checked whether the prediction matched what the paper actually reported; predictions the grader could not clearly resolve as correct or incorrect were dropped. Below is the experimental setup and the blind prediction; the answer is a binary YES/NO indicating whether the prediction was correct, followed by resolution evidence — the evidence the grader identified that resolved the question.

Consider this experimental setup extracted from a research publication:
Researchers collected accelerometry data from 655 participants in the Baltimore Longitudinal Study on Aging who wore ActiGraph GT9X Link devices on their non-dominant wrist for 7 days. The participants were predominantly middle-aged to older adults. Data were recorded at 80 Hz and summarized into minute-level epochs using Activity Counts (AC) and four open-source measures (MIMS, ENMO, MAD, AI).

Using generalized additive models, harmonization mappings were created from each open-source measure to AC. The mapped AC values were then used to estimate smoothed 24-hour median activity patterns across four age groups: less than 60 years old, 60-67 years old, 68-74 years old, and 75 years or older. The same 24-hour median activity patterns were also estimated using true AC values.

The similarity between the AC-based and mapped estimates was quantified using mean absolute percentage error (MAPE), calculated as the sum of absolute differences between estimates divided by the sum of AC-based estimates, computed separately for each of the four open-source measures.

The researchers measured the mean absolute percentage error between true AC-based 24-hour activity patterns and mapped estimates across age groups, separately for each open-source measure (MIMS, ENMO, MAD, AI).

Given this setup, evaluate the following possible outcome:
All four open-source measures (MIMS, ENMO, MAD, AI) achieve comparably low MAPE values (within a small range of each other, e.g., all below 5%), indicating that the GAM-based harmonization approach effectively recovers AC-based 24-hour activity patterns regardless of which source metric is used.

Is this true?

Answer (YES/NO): NO